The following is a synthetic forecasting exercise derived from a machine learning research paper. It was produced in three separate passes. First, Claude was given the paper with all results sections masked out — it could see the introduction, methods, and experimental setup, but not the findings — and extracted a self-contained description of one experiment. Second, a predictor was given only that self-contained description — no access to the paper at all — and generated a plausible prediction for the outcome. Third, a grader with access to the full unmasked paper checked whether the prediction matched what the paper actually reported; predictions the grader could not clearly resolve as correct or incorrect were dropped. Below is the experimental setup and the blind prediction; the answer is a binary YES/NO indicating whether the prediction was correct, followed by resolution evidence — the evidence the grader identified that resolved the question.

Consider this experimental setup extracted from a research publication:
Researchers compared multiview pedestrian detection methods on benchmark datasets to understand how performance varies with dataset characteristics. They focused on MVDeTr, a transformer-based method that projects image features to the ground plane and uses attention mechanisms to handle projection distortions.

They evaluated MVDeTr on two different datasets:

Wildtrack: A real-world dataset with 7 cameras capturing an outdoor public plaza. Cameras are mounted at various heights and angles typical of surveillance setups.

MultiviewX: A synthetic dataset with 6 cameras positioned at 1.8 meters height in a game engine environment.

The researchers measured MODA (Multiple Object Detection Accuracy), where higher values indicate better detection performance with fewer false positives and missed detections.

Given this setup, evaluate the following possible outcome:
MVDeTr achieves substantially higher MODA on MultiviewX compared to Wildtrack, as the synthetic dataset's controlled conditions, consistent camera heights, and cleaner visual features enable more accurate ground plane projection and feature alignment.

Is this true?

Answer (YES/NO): NO